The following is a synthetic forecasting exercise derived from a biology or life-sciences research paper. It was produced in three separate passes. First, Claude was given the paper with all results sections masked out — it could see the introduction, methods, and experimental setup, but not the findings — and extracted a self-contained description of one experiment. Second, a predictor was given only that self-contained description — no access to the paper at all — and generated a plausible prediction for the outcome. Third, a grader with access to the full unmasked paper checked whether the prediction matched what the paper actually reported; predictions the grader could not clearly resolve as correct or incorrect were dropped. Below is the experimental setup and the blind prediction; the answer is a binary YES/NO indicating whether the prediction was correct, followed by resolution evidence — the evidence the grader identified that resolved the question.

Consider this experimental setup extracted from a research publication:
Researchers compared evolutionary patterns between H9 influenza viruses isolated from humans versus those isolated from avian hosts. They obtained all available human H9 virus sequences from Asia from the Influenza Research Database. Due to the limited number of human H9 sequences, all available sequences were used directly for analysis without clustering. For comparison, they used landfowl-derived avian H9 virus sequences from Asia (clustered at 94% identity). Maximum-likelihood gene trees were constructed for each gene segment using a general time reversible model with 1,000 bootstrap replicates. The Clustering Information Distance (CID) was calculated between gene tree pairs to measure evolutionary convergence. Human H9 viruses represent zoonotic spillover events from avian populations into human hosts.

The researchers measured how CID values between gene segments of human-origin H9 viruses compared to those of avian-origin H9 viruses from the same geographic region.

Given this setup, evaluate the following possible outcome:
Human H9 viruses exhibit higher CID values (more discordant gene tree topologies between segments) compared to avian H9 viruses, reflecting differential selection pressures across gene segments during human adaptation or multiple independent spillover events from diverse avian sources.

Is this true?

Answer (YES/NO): NO